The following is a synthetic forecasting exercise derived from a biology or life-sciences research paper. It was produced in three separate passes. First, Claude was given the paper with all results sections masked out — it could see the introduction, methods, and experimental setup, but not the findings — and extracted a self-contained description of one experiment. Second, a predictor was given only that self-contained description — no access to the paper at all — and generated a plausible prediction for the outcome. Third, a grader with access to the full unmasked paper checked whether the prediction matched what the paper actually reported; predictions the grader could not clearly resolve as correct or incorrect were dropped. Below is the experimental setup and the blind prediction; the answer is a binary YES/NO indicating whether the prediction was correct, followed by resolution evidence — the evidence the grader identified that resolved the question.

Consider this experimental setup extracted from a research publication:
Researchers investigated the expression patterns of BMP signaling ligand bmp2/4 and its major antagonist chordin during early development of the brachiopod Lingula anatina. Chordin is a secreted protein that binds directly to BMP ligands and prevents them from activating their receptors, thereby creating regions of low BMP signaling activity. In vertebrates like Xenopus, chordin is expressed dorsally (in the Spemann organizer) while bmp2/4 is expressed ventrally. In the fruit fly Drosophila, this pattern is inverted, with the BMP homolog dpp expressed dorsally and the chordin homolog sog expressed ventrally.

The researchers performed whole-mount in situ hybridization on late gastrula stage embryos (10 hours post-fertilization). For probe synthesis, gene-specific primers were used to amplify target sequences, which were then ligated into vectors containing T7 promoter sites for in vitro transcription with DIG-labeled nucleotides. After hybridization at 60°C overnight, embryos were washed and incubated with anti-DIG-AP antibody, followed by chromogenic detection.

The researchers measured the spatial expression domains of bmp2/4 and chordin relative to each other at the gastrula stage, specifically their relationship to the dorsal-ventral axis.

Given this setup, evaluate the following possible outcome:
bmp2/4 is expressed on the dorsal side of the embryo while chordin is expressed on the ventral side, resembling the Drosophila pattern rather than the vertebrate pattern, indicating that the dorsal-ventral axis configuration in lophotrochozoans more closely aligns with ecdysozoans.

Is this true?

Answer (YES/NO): YES